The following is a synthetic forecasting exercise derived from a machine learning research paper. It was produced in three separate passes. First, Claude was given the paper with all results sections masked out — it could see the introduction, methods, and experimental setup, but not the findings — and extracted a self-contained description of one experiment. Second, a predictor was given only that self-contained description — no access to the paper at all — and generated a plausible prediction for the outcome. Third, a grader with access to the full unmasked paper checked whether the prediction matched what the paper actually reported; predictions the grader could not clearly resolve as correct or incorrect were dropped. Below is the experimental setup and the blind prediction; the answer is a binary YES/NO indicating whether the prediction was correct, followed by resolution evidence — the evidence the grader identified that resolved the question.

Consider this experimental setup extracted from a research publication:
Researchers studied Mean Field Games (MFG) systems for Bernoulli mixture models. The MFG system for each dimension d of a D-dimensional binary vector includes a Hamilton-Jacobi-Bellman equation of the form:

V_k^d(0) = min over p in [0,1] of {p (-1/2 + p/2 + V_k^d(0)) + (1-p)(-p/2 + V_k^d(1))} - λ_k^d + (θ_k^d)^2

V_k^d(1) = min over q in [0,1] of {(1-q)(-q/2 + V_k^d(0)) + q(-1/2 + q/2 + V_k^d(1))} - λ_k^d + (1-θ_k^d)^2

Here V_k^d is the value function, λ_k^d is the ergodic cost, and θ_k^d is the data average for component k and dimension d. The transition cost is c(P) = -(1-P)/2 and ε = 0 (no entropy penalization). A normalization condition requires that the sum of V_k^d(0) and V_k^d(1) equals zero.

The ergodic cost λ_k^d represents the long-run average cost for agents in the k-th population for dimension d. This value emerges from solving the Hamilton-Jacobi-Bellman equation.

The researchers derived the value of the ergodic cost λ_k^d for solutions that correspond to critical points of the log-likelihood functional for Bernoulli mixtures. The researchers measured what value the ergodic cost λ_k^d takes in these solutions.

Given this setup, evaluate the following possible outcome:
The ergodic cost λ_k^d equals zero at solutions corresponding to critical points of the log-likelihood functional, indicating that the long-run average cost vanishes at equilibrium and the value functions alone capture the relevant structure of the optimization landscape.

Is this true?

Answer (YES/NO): YES